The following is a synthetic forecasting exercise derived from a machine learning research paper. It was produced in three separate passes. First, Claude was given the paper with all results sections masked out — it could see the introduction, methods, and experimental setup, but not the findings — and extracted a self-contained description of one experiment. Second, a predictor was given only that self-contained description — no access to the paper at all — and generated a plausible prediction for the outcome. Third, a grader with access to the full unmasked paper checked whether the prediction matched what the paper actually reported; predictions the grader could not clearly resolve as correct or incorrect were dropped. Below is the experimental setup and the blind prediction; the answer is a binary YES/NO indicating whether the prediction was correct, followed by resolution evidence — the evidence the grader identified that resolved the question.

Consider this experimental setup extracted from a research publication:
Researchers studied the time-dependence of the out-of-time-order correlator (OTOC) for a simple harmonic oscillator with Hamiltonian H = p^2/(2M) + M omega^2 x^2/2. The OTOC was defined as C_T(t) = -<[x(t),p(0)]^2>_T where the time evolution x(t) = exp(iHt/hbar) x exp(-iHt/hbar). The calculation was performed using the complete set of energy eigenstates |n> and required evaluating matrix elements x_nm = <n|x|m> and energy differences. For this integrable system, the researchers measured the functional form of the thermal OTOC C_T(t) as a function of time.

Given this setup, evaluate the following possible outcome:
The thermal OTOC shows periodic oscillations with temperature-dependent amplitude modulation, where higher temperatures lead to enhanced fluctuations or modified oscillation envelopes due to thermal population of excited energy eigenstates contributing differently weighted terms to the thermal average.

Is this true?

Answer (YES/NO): NO